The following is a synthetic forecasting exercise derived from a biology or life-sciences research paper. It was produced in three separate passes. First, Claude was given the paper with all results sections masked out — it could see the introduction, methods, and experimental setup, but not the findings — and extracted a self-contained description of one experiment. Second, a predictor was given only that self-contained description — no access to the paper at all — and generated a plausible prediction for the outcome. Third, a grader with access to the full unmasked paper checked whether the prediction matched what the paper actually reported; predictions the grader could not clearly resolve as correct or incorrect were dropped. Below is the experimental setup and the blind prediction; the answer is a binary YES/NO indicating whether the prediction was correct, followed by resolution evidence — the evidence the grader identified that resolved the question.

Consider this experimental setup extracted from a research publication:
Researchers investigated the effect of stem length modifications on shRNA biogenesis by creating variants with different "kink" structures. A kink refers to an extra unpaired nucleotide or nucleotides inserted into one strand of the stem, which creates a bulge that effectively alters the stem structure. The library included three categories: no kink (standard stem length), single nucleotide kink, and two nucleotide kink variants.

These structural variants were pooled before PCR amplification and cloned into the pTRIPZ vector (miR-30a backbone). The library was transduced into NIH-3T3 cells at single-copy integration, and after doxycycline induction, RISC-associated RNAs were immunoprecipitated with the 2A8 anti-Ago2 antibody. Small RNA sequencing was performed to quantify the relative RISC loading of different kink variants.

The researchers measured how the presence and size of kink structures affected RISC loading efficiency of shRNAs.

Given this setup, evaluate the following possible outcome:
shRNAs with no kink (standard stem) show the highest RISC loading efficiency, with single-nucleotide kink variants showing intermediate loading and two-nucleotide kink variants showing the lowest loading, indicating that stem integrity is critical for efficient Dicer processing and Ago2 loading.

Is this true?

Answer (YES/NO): NO